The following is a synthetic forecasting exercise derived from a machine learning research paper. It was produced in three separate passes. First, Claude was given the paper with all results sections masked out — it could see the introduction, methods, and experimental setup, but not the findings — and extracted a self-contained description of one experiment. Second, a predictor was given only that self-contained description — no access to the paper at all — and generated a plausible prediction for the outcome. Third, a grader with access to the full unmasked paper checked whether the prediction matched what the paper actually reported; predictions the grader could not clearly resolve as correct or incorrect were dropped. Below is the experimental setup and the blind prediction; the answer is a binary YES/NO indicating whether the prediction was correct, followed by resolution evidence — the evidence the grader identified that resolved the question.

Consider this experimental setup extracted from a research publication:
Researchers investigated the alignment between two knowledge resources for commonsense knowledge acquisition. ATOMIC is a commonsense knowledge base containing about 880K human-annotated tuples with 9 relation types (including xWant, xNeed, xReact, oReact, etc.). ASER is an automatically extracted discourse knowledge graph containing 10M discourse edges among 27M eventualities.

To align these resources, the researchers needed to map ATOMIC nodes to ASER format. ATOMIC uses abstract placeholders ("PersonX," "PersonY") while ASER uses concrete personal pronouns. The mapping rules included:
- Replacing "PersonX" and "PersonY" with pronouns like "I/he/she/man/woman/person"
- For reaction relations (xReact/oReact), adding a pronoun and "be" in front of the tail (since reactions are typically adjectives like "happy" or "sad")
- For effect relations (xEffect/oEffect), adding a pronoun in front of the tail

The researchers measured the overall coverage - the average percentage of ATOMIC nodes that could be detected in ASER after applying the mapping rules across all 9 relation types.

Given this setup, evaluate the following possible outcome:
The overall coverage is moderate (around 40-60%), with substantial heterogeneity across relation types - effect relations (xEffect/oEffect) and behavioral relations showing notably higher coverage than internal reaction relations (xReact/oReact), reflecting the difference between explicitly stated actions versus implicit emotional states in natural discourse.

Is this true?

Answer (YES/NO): NO